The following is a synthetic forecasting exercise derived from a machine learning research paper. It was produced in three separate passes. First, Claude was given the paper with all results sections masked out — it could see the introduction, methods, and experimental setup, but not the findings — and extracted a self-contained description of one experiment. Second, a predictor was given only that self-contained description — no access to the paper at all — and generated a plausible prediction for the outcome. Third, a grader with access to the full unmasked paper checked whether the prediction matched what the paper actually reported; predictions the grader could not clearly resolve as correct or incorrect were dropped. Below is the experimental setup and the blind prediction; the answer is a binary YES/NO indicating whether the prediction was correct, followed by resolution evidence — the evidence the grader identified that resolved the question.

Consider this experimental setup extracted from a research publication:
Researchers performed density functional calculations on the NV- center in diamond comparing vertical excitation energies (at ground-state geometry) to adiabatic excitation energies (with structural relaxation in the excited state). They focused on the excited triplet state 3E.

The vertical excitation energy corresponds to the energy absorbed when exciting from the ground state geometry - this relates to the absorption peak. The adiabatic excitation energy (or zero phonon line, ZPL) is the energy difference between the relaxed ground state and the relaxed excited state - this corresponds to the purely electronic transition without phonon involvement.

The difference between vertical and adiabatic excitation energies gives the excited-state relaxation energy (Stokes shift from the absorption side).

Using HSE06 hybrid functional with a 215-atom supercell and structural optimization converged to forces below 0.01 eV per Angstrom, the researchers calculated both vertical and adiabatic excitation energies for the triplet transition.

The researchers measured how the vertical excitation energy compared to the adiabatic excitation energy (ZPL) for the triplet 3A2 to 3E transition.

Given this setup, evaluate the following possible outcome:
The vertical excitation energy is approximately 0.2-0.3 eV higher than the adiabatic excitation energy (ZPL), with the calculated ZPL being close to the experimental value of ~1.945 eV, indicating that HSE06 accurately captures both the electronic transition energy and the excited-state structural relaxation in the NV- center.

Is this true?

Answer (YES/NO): YES